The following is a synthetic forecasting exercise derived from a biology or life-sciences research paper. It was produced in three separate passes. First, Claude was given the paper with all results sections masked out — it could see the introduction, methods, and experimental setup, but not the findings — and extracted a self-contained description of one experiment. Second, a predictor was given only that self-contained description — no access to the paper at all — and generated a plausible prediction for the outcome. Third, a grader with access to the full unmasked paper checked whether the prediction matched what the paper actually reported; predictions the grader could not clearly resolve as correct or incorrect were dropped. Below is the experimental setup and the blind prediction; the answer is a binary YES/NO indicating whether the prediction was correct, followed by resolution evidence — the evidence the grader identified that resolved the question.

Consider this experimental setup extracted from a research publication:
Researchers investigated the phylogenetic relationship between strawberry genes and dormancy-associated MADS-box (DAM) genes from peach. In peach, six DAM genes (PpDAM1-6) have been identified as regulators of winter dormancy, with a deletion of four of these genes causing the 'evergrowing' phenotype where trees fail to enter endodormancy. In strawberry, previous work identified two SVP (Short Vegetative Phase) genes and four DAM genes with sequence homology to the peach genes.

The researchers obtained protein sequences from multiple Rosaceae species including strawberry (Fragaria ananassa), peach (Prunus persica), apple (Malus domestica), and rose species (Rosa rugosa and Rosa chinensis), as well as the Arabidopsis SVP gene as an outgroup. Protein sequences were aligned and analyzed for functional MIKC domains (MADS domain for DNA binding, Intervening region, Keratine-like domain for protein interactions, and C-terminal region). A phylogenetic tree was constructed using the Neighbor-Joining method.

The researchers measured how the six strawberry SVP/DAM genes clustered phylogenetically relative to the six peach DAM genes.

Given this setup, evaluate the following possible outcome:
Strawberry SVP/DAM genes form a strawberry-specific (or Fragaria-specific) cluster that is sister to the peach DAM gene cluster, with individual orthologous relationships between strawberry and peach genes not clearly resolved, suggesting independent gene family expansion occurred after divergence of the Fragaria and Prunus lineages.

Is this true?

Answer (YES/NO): NO